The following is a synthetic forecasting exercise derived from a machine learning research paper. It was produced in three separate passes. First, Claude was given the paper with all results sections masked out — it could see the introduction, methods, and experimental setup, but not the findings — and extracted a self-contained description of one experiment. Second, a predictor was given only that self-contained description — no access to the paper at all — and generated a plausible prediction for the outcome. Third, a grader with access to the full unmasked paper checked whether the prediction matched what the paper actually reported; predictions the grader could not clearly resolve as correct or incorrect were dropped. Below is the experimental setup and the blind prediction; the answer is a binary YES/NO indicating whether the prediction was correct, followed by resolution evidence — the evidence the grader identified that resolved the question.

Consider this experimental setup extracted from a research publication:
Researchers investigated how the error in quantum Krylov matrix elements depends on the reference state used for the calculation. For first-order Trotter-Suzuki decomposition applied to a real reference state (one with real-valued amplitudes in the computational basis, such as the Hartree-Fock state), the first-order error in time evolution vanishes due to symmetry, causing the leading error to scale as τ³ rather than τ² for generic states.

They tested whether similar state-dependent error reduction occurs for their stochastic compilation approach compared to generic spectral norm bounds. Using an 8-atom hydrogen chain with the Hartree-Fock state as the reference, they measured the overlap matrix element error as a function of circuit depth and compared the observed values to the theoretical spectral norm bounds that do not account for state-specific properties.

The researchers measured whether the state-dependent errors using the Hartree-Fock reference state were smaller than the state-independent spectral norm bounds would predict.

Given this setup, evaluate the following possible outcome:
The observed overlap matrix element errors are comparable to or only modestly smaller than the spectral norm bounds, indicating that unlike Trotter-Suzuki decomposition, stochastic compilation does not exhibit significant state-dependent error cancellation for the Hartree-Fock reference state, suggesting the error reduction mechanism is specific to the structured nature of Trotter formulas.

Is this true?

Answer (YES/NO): NO